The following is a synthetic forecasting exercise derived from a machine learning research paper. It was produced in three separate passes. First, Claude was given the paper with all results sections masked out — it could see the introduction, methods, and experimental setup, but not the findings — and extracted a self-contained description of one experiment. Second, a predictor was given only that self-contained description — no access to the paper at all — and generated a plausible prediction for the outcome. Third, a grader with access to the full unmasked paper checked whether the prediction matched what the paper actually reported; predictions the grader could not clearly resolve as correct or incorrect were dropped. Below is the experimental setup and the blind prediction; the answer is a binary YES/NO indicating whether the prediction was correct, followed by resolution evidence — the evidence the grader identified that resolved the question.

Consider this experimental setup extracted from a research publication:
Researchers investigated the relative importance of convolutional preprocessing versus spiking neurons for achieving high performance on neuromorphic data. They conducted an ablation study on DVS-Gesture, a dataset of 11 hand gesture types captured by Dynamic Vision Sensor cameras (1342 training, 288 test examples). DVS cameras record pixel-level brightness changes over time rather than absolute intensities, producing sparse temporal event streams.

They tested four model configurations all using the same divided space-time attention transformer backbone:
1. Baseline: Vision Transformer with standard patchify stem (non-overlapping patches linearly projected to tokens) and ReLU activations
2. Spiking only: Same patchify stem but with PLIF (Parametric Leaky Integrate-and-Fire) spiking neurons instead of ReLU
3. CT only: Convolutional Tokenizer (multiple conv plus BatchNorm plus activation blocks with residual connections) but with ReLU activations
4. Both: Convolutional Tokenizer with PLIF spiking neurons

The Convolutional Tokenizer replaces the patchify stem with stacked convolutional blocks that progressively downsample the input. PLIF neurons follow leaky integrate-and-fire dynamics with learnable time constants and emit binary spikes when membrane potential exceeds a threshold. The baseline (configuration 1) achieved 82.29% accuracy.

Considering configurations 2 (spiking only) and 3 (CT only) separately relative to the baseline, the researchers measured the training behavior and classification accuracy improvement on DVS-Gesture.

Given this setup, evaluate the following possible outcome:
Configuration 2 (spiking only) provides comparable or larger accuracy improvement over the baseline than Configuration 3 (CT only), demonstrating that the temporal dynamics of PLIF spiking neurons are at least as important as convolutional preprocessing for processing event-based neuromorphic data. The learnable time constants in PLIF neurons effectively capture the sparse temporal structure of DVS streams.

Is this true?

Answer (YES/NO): NO